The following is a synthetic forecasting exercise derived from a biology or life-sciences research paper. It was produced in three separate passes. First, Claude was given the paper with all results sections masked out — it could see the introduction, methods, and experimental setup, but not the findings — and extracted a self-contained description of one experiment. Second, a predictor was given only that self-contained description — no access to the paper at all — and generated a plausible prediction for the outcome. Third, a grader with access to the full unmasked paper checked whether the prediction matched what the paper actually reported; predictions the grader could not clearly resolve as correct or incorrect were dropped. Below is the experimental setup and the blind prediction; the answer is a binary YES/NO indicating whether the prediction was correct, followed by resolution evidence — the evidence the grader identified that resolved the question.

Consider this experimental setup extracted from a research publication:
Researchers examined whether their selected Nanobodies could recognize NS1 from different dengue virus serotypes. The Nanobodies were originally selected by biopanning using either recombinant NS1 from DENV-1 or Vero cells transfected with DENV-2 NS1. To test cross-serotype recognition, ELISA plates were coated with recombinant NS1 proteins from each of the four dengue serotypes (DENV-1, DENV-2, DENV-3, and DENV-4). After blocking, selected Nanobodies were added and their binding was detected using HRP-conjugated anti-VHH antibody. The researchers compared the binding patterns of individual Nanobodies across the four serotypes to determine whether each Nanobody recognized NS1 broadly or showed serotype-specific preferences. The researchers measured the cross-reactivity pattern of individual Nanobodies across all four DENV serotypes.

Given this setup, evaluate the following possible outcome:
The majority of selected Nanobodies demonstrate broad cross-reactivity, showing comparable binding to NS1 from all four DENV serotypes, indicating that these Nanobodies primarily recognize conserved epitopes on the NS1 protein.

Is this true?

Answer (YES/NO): NO